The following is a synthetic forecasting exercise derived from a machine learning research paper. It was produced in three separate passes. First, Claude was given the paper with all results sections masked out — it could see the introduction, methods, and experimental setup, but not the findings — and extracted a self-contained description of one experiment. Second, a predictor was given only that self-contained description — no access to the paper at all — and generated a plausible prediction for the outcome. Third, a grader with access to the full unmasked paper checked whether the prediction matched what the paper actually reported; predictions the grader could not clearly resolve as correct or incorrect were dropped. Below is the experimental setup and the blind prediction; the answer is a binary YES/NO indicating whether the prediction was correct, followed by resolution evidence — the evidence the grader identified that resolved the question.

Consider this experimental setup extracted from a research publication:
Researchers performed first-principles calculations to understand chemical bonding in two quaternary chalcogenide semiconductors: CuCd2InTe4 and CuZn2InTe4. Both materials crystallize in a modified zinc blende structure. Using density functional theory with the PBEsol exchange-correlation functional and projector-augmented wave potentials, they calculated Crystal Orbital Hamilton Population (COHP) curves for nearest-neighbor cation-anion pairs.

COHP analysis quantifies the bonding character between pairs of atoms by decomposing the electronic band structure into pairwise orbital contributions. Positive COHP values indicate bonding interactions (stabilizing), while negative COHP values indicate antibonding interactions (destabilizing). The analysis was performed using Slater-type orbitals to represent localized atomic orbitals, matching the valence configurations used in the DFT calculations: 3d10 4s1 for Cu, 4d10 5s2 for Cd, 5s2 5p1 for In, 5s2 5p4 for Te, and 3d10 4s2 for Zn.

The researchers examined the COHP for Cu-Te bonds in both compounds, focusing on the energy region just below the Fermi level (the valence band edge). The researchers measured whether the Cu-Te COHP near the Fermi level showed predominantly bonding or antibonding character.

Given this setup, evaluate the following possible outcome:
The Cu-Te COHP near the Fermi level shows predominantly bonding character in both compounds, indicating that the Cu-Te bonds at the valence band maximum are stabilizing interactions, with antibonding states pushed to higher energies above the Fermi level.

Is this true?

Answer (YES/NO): NO